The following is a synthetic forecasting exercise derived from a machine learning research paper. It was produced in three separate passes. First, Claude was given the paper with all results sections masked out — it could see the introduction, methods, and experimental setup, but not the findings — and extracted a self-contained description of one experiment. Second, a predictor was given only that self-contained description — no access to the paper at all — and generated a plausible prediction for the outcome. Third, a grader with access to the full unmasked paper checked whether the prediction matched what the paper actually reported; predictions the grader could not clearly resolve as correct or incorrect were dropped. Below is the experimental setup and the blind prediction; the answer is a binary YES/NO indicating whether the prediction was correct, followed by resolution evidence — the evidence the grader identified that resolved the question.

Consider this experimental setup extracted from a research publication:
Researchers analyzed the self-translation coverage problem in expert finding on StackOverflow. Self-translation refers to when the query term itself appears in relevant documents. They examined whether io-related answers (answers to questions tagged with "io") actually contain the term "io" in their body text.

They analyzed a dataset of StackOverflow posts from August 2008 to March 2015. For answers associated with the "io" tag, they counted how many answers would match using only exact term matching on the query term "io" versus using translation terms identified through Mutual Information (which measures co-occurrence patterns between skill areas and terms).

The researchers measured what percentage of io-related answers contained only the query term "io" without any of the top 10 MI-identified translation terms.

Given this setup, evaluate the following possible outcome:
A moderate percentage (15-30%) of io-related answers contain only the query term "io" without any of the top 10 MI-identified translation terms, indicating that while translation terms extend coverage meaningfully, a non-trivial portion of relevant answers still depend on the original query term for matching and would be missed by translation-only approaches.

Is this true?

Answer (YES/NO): NO